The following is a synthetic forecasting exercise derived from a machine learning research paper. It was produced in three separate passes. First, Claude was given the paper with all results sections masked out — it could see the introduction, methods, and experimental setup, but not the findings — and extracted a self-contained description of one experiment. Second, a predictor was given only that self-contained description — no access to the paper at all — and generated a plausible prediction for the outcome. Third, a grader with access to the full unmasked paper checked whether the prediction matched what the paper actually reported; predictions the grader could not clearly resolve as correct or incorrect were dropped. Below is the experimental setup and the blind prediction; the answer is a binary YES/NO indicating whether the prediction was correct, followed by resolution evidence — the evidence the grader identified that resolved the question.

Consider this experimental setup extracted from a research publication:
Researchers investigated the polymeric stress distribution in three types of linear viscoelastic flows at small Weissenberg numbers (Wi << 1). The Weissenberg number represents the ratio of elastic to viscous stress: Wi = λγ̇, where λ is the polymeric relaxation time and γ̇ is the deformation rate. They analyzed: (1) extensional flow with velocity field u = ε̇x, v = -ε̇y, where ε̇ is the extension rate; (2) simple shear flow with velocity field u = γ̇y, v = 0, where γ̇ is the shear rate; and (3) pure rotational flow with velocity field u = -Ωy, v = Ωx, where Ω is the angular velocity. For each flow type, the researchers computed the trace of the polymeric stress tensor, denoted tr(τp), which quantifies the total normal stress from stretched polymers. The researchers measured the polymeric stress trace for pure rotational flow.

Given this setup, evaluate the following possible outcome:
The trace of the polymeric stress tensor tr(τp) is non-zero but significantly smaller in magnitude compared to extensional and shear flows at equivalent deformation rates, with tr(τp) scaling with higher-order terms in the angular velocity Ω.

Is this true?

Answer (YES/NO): NO